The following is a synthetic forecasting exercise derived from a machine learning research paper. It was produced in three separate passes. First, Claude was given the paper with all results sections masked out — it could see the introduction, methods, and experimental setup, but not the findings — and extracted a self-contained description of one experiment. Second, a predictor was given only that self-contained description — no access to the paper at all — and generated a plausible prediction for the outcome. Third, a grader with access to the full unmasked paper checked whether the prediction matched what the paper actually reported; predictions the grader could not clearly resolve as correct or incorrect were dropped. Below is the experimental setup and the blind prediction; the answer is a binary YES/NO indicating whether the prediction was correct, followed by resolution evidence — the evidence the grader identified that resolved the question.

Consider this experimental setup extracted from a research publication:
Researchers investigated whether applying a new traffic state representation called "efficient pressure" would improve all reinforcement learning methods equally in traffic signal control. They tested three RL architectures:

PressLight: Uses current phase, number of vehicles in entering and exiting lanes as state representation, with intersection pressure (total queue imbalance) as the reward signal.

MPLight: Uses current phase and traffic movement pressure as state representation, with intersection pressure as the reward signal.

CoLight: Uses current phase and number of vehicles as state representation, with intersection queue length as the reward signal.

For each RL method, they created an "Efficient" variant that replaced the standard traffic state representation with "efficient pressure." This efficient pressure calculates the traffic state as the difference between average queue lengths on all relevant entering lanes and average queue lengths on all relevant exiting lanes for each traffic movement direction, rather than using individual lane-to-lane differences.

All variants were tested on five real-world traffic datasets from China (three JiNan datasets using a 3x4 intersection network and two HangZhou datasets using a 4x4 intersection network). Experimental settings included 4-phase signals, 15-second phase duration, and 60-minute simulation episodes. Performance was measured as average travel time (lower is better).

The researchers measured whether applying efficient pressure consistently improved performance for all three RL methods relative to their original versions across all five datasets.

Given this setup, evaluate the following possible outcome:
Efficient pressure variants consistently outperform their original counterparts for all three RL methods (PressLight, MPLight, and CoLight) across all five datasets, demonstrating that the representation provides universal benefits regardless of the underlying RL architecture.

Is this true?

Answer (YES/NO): YES